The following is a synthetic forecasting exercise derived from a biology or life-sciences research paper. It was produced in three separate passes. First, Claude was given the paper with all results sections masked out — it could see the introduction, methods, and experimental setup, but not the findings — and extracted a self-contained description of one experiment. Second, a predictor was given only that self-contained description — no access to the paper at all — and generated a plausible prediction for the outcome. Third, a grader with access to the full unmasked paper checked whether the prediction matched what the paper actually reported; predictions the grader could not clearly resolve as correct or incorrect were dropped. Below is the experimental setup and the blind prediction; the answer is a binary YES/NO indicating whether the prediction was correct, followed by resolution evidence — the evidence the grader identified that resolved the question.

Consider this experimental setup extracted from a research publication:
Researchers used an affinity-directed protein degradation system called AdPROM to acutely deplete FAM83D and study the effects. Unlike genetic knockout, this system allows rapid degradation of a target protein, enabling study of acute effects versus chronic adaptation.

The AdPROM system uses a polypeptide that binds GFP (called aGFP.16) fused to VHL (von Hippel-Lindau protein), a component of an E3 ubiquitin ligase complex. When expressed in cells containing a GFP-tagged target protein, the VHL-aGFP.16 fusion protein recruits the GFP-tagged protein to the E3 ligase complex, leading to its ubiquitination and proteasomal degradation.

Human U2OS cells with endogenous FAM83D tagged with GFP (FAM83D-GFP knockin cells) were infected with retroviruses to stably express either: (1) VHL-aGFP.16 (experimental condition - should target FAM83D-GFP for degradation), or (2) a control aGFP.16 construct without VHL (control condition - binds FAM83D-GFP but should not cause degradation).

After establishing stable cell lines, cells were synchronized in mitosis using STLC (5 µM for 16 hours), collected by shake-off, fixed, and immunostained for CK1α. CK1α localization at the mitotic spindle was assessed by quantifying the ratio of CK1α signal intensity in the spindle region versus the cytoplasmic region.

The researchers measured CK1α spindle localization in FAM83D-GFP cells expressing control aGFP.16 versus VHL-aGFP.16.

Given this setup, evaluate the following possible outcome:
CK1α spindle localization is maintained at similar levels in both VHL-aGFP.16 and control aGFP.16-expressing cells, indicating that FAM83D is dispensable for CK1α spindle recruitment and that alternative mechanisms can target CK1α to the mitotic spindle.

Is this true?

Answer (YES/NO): NO